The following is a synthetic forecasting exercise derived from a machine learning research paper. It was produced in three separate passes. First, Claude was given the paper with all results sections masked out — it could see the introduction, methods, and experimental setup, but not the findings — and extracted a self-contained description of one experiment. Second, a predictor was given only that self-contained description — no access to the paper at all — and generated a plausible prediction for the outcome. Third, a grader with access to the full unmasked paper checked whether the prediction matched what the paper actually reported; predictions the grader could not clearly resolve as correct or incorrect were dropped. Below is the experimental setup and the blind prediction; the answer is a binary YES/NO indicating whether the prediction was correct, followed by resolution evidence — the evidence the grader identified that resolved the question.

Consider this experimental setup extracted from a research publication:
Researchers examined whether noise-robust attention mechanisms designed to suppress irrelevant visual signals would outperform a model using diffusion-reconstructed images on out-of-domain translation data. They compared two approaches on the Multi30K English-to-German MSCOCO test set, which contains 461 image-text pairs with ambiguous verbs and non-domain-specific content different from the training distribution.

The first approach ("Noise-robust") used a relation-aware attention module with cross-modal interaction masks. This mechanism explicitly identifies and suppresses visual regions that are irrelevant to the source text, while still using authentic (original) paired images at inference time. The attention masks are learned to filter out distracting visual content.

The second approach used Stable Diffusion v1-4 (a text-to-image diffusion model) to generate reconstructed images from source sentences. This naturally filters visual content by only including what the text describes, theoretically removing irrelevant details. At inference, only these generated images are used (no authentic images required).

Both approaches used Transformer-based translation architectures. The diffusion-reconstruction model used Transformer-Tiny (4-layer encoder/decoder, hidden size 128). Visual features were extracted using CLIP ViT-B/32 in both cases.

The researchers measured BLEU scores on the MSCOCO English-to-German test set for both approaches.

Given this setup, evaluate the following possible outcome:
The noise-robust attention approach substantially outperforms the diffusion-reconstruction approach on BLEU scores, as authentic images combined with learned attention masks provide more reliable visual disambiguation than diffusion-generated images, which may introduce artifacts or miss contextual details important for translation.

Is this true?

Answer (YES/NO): NO